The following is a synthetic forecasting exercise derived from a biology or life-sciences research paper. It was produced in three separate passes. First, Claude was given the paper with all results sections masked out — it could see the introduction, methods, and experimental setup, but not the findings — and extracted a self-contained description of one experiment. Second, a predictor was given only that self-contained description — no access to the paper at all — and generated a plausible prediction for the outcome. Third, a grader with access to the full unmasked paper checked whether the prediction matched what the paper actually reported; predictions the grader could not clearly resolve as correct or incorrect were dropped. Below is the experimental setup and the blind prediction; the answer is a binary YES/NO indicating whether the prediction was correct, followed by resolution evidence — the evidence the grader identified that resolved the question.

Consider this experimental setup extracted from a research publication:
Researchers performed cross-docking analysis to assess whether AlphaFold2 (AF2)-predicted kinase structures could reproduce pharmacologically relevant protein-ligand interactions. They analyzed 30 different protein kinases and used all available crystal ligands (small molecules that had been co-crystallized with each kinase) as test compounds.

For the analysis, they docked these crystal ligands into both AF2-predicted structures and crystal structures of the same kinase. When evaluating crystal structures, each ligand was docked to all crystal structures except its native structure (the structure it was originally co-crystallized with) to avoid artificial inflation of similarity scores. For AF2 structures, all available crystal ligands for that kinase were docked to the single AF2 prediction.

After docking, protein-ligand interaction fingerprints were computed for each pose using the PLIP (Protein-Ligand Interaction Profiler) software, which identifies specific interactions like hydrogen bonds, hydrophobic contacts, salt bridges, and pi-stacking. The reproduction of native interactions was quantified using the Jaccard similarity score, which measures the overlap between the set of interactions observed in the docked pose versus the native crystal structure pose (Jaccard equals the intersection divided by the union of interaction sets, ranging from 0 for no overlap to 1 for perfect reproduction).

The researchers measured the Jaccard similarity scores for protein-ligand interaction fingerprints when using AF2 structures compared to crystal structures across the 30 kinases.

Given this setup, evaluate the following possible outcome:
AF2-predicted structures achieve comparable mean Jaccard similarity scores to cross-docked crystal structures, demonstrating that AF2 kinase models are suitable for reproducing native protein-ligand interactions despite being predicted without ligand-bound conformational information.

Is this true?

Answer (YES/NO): NO